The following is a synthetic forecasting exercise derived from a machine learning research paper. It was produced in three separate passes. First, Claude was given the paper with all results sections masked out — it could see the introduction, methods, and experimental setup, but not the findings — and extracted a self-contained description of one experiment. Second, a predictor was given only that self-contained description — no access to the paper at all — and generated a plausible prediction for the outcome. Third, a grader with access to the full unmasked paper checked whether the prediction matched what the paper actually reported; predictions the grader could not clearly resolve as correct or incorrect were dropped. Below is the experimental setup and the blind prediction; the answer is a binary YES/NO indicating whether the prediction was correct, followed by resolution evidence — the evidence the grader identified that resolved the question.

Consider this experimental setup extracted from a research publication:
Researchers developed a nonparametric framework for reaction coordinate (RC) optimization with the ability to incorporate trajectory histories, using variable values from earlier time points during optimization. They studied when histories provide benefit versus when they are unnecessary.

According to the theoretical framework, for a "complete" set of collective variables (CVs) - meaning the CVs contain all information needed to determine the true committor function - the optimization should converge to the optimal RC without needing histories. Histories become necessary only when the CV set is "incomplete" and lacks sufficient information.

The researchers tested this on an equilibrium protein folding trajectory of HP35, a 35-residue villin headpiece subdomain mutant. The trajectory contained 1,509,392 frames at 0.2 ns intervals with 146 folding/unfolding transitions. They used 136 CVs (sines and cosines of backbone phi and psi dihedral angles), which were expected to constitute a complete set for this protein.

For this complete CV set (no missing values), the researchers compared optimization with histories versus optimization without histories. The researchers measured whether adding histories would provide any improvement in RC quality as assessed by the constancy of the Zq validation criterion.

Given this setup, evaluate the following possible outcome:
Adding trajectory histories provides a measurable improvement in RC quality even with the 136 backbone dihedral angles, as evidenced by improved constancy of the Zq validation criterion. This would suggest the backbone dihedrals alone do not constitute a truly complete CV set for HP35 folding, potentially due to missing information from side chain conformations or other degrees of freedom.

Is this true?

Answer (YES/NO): NO